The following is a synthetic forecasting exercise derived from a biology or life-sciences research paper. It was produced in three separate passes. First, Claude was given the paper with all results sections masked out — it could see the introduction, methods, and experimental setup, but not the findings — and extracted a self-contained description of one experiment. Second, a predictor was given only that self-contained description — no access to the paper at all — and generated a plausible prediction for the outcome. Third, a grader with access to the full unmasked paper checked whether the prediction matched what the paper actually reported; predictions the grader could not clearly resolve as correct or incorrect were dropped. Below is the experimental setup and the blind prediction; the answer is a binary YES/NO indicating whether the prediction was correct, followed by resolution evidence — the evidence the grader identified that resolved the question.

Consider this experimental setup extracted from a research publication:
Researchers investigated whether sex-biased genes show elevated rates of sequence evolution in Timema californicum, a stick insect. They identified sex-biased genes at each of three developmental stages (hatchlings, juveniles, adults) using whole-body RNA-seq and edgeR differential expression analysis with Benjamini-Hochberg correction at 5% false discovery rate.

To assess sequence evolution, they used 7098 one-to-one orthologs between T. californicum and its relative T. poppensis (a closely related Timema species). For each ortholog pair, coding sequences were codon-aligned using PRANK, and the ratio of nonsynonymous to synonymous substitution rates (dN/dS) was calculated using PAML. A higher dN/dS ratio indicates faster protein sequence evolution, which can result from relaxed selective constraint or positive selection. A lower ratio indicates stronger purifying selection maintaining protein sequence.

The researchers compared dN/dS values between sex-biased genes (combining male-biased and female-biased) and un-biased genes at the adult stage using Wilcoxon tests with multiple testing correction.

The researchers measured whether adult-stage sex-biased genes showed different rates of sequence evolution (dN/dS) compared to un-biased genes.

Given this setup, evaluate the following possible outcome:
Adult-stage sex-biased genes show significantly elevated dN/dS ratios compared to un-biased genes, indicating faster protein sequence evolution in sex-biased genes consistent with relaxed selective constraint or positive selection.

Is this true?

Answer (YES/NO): NO